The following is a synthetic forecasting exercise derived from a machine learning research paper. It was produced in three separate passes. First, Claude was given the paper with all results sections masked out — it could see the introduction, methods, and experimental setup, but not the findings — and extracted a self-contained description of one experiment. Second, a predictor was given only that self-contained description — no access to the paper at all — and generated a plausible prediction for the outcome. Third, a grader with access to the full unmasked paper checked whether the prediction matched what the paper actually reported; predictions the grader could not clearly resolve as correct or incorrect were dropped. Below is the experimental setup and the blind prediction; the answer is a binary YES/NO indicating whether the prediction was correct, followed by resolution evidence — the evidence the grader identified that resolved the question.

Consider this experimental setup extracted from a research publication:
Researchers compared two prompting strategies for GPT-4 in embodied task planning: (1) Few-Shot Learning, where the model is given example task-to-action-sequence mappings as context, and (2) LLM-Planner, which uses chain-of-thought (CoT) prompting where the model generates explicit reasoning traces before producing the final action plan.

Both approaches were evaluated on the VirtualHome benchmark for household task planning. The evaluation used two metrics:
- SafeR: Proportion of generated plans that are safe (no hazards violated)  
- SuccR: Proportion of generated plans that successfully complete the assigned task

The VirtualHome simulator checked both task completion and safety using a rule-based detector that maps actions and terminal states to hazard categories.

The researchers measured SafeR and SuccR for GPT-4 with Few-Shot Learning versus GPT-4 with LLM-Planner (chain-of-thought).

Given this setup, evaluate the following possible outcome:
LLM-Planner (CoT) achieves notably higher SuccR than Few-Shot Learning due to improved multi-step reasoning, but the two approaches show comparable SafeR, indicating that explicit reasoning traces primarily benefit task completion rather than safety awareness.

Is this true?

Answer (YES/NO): NO